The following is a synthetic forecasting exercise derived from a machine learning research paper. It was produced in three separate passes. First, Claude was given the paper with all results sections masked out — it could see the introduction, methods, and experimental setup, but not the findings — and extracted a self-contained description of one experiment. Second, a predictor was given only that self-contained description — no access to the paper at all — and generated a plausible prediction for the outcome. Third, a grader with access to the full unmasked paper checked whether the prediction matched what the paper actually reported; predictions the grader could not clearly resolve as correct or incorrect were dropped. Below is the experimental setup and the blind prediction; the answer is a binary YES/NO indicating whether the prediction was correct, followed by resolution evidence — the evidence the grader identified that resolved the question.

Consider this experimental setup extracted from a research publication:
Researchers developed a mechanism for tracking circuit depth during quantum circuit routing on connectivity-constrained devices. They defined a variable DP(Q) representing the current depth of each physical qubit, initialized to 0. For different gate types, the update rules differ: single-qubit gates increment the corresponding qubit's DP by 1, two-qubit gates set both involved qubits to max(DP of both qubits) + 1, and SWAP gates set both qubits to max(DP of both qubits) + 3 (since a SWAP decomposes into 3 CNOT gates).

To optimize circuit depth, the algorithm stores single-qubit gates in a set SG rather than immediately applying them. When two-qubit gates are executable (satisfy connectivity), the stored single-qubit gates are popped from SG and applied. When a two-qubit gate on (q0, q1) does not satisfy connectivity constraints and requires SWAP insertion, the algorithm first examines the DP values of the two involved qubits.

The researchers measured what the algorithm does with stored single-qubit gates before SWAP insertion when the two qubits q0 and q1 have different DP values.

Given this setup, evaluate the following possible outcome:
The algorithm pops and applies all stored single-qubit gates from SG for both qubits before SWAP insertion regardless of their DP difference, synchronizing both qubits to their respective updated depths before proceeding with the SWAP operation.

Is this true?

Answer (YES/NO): NO